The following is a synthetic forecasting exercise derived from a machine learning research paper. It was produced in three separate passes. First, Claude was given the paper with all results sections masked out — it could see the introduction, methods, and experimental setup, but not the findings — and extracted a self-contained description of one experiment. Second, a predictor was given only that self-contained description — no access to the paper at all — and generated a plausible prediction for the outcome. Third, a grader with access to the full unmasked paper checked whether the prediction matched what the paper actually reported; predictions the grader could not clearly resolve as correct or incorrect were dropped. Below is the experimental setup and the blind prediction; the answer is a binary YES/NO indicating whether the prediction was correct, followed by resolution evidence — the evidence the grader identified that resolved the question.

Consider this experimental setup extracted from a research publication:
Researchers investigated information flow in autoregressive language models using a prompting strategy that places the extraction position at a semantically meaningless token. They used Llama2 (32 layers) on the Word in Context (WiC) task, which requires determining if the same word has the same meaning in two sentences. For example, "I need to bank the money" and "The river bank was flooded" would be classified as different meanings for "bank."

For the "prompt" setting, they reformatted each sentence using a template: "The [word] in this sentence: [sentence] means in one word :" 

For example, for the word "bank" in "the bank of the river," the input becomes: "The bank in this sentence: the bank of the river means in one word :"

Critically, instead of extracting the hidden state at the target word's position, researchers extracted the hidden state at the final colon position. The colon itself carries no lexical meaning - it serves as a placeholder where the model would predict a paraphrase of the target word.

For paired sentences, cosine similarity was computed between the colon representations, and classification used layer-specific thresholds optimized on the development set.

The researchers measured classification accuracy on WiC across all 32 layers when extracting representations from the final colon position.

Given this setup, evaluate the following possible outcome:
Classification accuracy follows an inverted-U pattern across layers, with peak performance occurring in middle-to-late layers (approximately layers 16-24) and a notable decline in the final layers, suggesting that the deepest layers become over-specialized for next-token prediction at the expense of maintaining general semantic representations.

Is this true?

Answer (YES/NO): NO